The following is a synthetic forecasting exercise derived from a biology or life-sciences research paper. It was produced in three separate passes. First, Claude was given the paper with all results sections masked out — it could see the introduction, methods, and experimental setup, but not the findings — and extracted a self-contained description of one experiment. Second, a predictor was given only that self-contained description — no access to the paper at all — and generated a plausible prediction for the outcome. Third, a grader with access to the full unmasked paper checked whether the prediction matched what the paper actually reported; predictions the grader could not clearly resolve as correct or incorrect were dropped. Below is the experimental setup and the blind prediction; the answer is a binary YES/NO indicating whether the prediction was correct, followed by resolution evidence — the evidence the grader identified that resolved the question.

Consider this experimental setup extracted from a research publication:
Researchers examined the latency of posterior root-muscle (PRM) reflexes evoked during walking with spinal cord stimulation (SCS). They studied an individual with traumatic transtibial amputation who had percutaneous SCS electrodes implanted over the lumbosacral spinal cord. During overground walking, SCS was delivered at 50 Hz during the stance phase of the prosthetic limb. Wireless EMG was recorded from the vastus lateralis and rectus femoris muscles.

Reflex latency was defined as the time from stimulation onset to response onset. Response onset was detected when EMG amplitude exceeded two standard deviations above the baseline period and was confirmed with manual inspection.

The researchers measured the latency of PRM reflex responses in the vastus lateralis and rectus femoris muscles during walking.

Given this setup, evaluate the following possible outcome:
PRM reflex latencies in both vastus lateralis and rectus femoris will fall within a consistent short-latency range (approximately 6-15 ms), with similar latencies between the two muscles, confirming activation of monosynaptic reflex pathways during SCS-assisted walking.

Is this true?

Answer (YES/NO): NO